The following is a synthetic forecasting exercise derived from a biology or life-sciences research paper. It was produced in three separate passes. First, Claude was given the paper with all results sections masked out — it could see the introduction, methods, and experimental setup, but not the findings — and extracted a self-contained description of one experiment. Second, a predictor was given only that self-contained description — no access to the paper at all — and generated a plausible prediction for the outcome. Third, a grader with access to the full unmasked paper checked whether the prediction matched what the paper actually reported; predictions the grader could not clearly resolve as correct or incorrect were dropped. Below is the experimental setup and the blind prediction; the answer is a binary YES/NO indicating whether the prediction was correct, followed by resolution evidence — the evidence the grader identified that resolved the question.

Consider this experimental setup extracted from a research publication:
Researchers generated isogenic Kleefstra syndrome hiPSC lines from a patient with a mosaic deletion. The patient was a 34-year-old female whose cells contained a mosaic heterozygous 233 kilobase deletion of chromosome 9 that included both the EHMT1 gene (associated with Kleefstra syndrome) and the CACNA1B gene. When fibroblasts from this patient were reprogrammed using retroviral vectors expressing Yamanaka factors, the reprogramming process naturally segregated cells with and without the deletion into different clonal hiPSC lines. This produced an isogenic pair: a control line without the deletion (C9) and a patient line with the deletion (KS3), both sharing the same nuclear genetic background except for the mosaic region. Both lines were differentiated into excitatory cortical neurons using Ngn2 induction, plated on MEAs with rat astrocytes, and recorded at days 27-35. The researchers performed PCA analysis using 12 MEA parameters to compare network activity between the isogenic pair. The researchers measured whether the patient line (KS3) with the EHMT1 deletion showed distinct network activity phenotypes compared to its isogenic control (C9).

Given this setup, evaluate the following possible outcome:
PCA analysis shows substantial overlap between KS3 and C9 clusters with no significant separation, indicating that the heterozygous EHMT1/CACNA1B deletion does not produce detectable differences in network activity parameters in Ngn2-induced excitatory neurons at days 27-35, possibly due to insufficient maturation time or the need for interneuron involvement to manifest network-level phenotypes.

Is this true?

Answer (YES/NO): NO